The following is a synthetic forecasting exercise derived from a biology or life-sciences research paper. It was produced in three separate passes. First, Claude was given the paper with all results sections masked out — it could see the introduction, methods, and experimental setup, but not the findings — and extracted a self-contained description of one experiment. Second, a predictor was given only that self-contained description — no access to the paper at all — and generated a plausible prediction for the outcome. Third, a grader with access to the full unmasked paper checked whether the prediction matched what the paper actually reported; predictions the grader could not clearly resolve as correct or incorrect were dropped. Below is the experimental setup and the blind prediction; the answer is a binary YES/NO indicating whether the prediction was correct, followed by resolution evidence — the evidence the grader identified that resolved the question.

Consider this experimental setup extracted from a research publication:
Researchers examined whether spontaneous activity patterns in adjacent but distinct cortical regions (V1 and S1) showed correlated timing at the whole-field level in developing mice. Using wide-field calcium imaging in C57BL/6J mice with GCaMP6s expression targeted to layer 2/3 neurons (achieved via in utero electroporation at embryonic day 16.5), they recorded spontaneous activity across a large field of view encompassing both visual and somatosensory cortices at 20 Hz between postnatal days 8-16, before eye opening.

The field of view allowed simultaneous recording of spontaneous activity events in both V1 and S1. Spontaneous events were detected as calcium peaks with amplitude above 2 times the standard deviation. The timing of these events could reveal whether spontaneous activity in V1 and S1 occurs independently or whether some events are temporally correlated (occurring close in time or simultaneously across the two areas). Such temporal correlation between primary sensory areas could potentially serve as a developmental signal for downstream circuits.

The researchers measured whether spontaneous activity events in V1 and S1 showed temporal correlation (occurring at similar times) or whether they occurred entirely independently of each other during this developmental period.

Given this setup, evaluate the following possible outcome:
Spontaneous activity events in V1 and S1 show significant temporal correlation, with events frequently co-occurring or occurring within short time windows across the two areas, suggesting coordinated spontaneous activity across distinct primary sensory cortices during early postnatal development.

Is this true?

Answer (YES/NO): YES